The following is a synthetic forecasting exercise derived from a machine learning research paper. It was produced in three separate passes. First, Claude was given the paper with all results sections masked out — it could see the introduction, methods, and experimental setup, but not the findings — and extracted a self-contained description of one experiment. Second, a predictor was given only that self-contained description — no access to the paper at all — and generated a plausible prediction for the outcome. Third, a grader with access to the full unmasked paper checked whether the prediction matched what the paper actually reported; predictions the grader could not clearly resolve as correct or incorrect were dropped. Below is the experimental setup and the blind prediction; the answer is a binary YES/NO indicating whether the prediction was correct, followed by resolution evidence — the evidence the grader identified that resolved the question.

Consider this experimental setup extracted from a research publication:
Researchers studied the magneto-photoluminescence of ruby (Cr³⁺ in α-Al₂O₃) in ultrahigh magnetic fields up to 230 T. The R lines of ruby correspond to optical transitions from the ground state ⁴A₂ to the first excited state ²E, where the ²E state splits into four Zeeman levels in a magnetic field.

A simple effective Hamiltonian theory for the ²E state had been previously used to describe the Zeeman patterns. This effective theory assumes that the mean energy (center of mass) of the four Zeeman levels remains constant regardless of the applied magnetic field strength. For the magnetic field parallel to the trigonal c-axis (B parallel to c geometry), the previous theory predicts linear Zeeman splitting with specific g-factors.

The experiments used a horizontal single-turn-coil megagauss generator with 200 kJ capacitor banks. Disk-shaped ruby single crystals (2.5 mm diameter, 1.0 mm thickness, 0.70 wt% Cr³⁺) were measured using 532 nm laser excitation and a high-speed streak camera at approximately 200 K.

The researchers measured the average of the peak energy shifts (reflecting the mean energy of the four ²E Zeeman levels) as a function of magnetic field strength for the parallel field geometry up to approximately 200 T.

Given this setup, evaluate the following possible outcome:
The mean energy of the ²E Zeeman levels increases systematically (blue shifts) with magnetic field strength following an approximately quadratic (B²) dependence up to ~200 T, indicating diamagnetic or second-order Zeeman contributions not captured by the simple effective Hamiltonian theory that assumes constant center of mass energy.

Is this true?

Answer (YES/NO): NO